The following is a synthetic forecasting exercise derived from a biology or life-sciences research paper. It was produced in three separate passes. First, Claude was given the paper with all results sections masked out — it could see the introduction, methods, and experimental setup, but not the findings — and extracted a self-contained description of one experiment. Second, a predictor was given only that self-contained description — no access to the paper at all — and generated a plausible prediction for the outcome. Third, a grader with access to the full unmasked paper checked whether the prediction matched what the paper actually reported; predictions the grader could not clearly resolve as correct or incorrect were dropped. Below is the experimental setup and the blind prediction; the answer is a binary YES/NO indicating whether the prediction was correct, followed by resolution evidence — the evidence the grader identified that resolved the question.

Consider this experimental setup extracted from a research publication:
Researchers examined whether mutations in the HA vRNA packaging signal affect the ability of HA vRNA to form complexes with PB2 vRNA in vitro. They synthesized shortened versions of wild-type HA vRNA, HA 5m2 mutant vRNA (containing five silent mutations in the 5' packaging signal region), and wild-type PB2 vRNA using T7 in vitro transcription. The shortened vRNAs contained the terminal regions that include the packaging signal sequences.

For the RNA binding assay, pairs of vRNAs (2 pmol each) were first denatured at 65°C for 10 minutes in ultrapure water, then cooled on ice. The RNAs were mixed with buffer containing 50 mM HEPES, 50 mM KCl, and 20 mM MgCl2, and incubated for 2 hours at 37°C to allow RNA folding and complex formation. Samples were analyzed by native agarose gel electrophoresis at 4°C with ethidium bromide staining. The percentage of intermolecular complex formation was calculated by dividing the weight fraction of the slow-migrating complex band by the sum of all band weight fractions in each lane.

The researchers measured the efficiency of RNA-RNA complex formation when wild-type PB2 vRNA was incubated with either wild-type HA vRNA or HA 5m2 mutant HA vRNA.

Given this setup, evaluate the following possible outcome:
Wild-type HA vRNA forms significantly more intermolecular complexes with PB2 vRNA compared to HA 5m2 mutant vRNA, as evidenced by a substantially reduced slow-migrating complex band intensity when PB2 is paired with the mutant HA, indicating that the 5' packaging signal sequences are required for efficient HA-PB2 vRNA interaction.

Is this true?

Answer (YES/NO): YES